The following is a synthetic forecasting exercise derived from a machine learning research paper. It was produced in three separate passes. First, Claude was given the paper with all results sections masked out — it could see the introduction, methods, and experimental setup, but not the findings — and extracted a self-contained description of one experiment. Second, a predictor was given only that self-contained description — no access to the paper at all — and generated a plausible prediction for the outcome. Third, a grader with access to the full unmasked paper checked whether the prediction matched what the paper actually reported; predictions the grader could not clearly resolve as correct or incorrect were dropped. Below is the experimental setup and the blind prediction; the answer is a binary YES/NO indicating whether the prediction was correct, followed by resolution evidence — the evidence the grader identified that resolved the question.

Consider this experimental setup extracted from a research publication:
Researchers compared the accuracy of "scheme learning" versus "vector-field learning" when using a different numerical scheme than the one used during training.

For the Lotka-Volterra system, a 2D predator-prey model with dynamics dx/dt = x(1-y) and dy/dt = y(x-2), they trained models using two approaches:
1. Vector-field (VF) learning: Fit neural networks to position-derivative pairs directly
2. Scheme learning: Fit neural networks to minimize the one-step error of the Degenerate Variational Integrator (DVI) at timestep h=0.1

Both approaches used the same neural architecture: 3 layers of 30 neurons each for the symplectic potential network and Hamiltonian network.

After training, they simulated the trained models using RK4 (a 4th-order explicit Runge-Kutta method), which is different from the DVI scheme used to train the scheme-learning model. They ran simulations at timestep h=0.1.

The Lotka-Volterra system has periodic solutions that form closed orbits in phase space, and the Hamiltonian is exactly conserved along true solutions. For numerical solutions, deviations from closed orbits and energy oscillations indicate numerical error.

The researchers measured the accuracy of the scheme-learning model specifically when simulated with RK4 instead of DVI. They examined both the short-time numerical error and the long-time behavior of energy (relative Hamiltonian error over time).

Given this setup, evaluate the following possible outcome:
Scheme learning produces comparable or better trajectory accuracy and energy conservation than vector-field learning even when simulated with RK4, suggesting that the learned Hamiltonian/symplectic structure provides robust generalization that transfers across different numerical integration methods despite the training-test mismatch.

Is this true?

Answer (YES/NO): NO